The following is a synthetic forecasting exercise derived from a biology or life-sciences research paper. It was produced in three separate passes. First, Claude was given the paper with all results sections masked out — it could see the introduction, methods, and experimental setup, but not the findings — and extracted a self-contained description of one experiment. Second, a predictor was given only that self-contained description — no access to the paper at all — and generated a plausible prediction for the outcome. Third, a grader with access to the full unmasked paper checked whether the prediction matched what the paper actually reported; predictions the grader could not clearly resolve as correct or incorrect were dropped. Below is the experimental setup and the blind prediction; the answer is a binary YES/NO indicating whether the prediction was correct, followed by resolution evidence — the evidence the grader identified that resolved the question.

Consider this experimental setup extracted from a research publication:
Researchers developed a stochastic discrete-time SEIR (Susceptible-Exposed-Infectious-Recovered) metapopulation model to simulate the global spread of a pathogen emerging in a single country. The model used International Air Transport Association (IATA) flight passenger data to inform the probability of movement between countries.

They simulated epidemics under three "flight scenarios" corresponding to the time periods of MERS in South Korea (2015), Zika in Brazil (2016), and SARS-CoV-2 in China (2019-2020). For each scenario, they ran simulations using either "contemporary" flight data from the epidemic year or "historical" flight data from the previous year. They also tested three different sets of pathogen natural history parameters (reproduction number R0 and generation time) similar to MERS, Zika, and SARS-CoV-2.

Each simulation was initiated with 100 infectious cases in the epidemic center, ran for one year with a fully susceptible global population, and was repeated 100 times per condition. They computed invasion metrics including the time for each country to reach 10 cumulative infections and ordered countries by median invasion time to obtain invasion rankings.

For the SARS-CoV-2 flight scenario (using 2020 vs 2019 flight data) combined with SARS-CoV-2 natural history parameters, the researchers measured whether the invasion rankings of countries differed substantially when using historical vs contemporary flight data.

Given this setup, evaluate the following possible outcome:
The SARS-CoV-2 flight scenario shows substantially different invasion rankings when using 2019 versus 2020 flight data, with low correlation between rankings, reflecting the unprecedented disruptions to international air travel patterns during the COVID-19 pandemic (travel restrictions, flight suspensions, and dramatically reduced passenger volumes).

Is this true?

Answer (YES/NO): NO